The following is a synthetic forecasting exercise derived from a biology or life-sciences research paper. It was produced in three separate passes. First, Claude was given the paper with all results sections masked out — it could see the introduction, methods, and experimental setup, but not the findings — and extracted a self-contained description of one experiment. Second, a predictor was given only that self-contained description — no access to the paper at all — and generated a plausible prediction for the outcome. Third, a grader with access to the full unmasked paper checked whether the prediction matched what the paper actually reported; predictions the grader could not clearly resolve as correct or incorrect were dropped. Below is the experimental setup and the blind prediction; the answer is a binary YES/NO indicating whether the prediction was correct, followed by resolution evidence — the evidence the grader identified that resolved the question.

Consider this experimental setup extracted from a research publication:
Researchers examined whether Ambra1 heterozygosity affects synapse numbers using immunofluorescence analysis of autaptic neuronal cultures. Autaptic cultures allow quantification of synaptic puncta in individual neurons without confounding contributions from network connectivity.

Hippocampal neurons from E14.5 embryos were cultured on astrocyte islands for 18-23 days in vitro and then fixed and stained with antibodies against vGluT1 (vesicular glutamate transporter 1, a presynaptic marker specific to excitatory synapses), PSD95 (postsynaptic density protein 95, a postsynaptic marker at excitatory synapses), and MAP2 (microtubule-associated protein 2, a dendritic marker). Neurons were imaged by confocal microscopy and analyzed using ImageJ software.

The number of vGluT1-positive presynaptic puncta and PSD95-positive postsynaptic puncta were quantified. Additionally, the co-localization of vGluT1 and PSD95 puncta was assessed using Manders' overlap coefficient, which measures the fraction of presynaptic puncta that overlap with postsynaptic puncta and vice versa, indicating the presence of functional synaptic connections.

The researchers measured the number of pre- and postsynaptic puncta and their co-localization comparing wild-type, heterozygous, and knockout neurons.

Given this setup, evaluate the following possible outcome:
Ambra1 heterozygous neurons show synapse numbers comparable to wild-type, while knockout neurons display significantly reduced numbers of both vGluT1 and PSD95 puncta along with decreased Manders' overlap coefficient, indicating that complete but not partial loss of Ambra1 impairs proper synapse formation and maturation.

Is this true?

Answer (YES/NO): NO